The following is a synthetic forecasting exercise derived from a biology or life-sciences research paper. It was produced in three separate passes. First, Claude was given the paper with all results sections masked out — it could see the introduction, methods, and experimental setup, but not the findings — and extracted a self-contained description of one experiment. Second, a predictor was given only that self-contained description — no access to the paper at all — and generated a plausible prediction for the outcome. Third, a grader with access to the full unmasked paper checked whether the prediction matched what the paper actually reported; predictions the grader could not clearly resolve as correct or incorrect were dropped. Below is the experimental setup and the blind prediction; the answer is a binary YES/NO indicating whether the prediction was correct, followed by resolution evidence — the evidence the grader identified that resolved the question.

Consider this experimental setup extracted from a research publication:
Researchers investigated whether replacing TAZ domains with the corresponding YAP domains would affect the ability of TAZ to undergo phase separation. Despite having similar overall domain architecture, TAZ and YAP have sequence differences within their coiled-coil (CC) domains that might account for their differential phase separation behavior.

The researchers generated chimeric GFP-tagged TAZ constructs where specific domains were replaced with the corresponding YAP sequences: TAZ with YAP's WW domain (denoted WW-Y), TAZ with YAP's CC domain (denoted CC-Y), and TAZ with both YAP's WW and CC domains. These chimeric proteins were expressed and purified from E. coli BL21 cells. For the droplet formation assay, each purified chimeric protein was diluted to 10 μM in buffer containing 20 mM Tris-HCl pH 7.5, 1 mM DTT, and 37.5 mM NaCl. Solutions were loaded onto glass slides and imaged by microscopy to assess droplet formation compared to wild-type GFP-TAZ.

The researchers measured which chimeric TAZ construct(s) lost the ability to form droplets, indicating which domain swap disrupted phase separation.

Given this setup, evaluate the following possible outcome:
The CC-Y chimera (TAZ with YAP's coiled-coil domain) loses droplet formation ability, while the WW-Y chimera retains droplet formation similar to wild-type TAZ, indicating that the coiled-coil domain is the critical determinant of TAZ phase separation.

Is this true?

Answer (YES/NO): YES